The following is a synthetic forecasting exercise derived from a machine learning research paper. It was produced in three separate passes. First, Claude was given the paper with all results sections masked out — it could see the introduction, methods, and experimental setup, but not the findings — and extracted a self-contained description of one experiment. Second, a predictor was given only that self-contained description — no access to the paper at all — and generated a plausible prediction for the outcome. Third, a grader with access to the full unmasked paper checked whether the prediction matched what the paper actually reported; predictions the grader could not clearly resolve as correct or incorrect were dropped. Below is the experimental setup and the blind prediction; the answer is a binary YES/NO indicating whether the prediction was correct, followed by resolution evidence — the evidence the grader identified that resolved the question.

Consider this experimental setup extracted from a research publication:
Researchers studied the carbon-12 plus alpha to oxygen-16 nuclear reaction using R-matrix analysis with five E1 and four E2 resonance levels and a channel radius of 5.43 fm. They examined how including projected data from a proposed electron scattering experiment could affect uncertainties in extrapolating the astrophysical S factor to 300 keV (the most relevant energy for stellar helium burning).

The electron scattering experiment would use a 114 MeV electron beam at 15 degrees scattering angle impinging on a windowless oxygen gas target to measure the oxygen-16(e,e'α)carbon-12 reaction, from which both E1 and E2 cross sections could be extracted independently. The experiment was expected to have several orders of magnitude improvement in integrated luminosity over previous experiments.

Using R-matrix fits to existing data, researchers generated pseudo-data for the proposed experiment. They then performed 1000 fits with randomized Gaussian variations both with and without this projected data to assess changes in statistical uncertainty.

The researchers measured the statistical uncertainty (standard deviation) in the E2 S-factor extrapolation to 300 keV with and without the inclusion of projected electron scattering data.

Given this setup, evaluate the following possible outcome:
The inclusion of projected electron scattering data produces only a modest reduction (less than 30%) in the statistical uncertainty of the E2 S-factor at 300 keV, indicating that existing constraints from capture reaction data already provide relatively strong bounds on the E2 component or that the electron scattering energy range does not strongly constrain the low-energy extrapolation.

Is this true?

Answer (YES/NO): NO